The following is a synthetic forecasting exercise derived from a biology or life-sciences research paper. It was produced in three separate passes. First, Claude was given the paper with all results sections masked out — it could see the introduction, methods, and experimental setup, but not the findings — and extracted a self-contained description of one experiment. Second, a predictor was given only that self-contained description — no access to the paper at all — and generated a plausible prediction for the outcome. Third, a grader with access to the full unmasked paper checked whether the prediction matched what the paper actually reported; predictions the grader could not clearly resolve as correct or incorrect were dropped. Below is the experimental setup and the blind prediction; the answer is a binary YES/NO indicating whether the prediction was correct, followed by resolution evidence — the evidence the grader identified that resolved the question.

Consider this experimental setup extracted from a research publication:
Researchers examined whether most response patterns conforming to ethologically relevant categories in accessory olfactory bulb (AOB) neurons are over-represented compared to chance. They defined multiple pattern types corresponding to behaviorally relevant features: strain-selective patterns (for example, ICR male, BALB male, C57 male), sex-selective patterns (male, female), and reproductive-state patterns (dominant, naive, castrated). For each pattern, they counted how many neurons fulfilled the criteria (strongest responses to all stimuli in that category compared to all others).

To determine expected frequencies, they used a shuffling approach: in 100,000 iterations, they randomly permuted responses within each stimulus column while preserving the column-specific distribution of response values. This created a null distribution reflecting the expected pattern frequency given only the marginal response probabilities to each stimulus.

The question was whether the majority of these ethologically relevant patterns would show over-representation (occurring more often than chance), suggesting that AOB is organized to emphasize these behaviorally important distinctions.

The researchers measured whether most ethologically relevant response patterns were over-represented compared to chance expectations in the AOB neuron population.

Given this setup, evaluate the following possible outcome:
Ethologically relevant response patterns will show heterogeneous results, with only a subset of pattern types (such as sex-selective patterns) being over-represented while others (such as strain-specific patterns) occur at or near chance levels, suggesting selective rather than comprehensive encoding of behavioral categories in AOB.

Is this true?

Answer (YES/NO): YES